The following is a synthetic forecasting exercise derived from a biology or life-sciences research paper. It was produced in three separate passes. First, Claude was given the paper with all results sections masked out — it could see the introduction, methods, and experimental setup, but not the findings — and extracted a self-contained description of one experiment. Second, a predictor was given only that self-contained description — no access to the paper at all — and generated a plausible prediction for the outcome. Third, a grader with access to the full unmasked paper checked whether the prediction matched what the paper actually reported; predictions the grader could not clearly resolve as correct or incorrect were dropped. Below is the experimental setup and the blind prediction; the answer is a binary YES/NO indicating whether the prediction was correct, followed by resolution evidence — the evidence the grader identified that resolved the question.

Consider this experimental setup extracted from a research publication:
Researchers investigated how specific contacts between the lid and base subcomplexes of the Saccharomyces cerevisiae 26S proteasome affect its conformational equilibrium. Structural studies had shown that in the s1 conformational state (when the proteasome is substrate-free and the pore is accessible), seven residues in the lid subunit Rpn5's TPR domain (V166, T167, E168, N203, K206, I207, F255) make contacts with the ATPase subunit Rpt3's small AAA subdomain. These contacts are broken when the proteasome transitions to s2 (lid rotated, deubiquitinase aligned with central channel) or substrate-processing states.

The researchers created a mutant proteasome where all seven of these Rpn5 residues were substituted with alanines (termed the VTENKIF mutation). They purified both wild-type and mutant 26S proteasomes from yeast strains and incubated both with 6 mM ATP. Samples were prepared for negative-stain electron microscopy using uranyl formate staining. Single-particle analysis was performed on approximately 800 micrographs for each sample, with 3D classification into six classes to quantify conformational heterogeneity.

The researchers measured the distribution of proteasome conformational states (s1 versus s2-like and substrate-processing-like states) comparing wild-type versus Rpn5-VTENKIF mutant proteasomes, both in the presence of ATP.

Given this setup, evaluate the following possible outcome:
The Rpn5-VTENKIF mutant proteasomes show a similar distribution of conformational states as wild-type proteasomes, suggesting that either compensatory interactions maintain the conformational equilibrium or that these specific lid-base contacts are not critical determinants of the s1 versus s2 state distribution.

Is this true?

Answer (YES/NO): NO